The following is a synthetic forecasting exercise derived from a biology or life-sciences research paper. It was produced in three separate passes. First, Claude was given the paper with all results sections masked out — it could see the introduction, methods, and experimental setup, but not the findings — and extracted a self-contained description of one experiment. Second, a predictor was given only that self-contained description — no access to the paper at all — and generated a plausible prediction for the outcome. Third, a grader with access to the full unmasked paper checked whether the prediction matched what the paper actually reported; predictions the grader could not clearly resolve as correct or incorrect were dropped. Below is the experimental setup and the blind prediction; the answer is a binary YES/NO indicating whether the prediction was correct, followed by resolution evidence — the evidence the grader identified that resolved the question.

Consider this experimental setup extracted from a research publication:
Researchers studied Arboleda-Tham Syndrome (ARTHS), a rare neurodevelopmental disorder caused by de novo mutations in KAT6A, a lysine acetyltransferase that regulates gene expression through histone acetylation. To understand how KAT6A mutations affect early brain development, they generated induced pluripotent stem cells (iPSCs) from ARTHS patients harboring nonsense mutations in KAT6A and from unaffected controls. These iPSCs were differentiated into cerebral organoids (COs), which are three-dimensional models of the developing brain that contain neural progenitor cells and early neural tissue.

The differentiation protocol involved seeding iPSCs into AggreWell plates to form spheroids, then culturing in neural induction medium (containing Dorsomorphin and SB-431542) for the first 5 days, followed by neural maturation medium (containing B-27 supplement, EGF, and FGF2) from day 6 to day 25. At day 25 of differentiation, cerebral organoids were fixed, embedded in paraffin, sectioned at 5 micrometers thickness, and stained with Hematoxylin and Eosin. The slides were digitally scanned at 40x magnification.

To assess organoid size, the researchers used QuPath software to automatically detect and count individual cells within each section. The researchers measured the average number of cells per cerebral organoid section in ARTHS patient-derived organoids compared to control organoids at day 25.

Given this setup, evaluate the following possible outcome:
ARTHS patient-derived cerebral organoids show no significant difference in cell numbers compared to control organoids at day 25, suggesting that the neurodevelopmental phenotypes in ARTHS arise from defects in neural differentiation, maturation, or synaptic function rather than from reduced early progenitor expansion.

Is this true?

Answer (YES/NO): YES